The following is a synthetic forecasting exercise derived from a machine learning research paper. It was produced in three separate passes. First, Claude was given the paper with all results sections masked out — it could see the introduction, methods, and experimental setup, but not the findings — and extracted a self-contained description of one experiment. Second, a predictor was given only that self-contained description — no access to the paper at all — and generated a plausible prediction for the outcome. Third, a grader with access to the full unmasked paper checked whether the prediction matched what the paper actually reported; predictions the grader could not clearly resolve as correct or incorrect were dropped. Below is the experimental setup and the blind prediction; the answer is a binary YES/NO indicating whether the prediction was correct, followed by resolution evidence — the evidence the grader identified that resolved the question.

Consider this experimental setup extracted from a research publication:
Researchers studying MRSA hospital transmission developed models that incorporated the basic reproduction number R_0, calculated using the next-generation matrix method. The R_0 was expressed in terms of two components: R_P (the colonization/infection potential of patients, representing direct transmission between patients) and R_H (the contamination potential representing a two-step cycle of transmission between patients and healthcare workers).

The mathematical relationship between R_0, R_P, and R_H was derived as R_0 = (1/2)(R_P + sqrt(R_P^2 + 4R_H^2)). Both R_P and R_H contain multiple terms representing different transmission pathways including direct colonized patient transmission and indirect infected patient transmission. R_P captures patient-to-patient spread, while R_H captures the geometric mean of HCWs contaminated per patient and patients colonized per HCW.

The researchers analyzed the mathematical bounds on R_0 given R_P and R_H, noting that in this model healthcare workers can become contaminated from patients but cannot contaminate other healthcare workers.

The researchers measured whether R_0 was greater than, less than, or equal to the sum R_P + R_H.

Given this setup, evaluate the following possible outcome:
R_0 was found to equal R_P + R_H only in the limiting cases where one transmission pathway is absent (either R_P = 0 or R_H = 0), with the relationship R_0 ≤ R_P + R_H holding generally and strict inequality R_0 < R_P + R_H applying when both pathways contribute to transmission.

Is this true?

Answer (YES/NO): NO